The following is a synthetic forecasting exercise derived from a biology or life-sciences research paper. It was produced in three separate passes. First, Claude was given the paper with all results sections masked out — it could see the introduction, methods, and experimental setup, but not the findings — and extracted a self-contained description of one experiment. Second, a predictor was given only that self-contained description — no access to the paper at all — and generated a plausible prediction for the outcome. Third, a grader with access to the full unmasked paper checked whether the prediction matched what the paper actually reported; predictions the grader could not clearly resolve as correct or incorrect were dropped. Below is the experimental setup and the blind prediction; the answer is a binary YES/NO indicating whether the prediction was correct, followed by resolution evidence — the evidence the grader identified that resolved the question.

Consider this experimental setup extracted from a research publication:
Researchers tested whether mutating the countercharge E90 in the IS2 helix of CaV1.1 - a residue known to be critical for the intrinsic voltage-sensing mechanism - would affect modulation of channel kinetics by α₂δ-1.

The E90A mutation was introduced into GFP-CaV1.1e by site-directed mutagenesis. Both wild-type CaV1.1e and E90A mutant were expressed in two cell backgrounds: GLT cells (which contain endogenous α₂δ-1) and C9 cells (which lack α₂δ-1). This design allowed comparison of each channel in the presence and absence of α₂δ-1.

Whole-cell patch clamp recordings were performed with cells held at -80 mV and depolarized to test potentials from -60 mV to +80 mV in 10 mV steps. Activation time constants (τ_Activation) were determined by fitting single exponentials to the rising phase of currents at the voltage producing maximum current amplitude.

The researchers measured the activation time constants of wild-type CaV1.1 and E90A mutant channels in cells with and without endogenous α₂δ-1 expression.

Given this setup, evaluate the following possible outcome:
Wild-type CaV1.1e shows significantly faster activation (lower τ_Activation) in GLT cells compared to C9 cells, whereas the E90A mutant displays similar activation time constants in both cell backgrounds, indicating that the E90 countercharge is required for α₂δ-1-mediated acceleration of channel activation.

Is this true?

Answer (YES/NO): NO